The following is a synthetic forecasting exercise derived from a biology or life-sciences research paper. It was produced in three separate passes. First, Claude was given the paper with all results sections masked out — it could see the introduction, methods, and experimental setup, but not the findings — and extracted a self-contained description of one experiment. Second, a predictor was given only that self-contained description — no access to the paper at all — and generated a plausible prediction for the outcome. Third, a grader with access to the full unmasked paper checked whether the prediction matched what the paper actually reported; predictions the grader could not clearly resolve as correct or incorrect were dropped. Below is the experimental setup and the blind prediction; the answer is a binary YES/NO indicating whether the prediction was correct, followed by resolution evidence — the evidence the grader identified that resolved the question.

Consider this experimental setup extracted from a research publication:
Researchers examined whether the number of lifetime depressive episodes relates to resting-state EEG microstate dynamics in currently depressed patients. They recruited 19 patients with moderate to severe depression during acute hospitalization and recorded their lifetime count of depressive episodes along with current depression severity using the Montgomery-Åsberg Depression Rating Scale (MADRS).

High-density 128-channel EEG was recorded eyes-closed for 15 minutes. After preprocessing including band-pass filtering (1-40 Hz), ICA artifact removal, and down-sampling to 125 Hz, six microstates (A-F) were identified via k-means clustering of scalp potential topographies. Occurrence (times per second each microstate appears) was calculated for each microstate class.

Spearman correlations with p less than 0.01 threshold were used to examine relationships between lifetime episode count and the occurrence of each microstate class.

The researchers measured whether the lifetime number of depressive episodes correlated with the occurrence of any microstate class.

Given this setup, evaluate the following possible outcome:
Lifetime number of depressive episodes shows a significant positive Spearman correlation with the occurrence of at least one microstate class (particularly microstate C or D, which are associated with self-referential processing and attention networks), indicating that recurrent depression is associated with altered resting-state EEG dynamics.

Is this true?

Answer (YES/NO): NO